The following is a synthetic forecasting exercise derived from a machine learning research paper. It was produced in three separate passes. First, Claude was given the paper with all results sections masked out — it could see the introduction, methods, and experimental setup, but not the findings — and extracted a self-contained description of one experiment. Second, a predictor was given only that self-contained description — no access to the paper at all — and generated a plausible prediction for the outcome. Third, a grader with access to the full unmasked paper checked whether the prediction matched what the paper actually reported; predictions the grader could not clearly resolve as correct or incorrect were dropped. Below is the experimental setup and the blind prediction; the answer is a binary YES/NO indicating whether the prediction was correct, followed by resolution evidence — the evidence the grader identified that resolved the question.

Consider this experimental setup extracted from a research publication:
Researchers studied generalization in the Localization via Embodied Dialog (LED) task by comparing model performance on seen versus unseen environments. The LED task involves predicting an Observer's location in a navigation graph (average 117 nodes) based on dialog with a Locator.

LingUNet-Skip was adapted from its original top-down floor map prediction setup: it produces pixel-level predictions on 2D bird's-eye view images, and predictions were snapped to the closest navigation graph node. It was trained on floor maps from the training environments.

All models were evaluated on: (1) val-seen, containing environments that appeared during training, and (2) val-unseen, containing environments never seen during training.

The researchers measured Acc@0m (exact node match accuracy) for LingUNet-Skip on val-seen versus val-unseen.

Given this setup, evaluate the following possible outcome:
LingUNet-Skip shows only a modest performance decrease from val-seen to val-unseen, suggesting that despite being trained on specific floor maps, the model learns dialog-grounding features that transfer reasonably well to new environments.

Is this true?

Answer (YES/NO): NO